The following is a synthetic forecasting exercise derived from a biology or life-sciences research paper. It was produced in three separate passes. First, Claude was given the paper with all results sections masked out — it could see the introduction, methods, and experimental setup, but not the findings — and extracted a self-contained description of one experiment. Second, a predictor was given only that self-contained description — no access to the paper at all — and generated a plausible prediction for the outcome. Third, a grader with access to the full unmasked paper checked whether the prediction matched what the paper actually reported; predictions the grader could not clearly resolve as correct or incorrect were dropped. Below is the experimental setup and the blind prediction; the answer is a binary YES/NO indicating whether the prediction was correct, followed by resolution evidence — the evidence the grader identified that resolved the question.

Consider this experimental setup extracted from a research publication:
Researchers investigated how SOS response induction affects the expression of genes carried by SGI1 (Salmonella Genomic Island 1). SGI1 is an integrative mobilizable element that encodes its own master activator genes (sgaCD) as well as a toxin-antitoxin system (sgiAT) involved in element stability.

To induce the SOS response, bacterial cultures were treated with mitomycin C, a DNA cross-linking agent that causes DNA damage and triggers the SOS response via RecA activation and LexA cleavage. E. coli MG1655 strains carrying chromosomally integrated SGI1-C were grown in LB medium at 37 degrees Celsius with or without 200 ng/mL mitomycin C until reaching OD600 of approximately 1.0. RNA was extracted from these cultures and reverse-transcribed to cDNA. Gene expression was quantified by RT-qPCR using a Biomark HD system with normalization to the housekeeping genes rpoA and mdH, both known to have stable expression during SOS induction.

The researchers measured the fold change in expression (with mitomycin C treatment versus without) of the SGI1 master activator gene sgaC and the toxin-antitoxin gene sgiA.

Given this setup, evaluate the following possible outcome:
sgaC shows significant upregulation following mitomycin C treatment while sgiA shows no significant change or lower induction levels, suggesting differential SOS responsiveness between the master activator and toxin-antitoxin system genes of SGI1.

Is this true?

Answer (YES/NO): YES